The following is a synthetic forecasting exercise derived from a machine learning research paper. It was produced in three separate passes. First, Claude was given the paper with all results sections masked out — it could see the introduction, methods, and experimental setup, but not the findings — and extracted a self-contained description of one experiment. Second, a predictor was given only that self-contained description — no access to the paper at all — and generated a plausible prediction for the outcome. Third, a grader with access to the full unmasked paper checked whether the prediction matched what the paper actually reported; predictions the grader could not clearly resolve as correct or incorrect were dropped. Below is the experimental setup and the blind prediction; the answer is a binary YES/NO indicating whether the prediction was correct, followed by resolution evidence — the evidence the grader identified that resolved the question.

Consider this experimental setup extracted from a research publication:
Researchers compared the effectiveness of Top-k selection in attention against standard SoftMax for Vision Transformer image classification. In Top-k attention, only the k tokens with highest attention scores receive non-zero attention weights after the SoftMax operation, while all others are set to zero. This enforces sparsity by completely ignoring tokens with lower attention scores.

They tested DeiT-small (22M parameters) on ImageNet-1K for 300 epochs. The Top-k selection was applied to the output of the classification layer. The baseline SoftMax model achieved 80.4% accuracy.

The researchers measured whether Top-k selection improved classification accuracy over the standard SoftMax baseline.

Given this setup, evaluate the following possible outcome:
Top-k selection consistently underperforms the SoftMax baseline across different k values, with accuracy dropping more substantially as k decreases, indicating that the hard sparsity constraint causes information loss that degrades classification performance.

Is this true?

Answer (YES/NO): NO